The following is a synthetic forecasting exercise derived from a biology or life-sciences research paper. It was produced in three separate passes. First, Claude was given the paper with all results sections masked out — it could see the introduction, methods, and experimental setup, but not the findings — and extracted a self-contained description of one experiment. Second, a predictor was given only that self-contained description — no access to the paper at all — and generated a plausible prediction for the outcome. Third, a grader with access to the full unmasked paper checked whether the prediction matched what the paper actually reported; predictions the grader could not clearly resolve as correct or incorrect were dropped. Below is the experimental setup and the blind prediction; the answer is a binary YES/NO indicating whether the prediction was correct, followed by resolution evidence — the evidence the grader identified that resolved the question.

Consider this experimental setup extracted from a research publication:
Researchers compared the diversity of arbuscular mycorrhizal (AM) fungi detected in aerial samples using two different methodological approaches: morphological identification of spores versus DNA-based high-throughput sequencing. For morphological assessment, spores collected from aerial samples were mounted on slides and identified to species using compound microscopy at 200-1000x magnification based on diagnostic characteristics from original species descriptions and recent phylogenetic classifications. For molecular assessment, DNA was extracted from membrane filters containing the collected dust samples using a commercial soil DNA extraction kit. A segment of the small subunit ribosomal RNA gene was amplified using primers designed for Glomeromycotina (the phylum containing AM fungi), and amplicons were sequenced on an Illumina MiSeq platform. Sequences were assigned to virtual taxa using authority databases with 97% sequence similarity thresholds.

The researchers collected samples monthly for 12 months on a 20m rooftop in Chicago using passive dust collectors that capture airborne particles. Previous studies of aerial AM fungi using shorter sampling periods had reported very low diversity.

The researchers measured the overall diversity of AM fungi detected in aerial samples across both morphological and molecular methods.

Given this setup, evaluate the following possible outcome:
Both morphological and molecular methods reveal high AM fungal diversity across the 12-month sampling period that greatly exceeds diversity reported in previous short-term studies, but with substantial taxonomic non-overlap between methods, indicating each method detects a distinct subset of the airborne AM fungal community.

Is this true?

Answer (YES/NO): YES